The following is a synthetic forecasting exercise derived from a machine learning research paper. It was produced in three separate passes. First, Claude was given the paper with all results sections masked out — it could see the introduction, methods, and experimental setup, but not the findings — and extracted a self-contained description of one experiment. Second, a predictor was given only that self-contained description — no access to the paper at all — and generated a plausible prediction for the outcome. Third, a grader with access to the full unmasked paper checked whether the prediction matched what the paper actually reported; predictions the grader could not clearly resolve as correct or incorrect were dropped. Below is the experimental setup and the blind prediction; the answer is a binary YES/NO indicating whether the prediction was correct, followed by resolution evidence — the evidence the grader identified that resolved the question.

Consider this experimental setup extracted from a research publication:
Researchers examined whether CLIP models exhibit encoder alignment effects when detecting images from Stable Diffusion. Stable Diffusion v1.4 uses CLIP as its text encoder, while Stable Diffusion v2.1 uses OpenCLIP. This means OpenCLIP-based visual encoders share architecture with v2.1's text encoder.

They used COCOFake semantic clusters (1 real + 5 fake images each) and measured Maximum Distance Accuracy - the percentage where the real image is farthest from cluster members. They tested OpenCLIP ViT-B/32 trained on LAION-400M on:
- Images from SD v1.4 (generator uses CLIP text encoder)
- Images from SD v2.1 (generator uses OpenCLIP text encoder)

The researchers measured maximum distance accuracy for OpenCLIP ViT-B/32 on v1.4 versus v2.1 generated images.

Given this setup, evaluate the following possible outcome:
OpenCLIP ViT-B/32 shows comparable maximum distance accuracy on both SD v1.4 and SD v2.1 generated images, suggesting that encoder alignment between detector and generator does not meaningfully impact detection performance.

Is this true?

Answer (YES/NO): NO